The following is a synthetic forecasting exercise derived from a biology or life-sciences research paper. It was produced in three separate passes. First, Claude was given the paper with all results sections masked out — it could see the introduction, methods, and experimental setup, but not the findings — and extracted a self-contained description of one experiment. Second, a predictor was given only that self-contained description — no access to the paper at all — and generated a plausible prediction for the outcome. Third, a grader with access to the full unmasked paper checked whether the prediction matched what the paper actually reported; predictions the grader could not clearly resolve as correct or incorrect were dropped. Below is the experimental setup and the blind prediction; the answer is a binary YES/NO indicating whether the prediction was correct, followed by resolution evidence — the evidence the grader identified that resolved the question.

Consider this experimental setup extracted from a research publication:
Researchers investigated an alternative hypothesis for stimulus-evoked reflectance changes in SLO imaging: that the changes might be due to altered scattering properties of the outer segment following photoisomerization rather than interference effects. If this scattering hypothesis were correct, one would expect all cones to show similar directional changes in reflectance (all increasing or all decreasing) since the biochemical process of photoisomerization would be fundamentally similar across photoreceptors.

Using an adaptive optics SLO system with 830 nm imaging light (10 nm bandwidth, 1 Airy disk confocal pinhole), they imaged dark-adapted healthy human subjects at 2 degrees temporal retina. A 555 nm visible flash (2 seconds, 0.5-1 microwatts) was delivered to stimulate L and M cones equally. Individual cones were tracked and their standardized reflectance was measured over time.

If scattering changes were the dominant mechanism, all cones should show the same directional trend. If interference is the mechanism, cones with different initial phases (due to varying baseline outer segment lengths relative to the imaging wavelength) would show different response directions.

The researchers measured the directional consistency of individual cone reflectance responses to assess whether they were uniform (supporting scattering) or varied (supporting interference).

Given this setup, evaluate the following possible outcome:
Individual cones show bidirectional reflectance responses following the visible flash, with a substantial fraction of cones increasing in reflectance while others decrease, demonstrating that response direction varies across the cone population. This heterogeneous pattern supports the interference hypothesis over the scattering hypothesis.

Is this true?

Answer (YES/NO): YES